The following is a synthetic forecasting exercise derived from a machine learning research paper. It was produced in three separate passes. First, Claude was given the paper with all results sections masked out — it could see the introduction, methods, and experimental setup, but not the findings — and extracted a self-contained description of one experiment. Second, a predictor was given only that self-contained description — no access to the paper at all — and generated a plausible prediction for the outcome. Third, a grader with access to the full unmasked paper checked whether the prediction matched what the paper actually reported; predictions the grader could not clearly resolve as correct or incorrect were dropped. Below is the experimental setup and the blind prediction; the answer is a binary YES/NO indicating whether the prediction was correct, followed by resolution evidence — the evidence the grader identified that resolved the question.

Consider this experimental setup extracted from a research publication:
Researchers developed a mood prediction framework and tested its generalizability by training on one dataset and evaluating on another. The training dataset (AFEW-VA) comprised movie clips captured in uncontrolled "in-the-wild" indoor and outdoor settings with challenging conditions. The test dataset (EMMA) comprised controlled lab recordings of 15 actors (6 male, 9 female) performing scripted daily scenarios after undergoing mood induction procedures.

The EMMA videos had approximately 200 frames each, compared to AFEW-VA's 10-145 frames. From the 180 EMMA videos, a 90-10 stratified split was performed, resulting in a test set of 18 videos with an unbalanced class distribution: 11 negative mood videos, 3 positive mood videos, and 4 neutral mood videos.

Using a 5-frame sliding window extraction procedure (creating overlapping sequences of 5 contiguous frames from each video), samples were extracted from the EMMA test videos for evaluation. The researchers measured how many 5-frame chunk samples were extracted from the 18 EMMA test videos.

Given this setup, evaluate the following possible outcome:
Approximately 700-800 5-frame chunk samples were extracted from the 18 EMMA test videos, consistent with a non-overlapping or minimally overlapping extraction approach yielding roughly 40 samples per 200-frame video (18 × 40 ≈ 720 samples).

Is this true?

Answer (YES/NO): NO